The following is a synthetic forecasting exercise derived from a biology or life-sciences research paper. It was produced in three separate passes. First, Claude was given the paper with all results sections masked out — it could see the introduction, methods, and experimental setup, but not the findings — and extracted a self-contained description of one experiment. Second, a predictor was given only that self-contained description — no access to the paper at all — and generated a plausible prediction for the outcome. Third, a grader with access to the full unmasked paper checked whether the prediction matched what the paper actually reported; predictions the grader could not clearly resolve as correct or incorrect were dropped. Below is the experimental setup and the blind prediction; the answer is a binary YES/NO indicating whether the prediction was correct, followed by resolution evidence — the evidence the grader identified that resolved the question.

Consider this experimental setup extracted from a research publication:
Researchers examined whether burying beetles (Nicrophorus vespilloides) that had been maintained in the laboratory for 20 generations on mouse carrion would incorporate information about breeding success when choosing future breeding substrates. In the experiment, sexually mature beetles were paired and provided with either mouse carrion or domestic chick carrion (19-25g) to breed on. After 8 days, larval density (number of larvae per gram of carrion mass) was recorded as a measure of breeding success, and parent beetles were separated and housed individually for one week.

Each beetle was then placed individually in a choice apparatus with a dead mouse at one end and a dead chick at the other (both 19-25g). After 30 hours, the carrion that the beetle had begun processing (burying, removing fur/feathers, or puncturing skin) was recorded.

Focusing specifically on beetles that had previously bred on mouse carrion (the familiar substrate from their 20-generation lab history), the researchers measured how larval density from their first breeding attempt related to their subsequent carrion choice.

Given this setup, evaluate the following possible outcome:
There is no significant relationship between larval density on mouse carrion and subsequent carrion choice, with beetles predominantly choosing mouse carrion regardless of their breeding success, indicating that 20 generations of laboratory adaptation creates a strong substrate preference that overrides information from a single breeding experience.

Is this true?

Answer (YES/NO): NO